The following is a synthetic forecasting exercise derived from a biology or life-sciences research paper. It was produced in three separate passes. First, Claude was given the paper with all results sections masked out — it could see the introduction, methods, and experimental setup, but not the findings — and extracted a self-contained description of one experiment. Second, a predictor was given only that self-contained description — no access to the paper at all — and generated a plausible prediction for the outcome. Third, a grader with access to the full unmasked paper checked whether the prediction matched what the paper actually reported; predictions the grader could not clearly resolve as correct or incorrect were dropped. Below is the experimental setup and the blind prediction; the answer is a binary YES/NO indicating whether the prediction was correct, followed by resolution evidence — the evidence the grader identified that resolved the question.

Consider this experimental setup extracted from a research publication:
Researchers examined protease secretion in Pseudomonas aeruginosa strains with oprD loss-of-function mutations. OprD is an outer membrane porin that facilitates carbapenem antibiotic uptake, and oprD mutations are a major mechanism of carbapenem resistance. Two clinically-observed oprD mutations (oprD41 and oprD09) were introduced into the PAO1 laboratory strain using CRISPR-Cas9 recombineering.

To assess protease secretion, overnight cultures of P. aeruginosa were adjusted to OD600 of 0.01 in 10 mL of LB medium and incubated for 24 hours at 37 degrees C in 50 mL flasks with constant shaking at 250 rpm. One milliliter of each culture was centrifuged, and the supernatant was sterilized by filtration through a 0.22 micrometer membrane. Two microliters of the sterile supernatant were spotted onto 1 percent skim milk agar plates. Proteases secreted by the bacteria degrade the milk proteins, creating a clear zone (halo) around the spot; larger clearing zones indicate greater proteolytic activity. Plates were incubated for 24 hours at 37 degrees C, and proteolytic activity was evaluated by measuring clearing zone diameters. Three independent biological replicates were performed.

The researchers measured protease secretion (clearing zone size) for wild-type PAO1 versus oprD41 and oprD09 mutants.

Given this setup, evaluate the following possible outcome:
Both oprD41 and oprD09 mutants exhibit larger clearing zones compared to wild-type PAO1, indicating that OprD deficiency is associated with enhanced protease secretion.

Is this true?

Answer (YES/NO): NO